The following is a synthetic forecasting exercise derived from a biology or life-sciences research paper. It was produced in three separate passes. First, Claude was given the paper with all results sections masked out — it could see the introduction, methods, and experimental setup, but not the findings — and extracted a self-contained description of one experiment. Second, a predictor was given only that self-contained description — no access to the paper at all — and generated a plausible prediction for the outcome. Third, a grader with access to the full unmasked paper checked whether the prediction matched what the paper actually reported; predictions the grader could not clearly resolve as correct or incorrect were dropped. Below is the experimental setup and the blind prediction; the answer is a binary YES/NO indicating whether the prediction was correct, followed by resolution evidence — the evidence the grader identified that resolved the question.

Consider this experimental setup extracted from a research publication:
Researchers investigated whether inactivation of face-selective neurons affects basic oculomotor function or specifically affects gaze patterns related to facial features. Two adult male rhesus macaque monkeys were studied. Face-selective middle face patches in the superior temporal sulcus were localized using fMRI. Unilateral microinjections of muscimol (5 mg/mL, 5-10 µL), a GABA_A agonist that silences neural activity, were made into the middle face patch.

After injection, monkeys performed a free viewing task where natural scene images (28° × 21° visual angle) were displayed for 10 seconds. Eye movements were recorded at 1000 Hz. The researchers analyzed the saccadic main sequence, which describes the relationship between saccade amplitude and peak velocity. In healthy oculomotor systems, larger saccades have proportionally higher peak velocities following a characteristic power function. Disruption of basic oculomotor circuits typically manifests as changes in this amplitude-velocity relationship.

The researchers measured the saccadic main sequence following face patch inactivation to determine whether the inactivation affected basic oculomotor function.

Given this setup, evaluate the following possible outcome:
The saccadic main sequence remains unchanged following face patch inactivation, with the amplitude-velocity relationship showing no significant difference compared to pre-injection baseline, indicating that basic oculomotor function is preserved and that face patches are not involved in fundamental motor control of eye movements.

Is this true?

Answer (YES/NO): YES